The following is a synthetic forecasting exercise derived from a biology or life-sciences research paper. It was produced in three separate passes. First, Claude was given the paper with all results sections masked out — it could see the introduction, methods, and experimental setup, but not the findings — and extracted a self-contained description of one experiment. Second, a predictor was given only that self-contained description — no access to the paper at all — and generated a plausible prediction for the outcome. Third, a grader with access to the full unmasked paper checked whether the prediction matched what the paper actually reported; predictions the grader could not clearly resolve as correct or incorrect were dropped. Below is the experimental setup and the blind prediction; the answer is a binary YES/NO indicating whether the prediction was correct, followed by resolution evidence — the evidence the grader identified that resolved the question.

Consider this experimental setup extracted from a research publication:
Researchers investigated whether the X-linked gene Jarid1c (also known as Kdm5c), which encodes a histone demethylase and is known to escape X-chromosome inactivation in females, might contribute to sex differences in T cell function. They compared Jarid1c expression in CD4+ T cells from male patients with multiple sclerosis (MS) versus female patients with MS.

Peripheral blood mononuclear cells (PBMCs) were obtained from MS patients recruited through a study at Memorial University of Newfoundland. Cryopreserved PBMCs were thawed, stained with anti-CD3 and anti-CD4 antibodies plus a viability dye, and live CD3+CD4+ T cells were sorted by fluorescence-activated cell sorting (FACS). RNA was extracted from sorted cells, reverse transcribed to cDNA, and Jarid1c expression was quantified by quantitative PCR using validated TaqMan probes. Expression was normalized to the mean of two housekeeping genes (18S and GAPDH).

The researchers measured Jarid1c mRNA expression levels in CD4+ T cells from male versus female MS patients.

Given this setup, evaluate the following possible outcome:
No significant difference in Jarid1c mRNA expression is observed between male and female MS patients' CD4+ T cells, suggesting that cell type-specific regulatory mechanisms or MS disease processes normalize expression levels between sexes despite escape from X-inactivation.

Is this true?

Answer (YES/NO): NO